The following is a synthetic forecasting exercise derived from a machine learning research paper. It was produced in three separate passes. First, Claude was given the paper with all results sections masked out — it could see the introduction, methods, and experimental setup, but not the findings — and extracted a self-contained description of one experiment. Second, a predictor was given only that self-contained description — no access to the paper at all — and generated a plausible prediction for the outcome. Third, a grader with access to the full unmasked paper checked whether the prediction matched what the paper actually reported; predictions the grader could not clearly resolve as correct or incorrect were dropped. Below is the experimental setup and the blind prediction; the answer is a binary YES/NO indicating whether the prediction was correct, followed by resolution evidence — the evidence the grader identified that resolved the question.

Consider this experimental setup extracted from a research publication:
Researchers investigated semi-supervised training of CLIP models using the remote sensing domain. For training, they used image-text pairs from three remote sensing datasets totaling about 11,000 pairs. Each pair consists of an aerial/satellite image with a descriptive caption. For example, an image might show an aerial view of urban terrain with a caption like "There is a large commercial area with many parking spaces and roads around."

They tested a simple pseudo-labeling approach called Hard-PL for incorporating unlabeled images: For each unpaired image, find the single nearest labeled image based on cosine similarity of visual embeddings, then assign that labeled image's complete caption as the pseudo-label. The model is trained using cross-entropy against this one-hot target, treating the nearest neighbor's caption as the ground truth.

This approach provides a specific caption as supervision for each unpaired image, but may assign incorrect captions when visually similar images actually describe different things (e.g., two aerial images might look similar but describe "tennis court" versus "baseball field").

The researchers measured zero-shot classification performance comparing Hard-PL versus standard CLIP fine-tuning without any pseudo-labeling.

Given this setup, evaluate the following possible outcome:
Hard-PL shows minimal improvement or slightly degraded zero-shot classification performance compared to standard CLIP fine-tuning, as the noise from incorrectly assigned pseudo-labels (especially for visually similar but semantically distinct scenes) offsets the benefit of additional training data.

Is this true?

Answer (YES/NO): YES